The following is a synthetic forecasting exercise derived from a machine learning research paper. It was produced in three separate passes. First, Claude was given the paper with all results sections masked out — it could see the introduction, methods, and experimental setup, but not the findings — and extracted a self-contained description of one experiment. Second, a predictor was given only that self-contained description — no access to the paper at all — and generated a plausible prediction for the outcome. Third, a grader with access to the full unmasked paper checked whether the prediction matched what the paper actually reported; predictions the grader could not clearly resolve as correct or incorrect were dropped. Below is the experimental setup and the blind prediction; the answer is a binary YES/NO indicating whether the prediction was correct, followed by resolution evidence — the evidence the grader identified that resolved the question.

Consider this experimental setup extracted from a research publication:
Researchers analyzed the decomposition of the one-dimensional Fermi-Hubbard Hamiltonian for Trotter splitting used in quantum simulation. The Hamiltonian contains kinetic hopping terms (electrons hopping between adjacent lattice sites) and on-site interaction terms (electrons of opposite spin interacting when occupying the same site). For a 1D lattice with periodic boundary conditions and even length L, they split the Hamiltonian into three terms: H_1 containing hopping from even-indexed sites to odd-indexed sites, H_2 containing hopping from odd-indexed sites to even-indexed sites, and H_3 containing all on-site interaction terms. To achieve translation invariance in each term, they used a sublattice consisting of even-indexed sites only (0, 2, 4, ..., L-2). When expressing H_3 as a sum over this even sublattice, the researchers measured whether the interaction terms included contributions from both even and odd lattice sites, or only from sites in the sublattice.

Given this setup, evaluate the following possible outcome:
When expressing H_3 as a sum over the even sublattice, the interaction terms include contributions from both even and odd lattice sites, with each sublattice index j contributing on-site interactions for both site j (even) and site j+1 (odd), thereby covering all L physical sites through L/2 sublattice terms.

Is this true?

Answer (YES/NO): YES